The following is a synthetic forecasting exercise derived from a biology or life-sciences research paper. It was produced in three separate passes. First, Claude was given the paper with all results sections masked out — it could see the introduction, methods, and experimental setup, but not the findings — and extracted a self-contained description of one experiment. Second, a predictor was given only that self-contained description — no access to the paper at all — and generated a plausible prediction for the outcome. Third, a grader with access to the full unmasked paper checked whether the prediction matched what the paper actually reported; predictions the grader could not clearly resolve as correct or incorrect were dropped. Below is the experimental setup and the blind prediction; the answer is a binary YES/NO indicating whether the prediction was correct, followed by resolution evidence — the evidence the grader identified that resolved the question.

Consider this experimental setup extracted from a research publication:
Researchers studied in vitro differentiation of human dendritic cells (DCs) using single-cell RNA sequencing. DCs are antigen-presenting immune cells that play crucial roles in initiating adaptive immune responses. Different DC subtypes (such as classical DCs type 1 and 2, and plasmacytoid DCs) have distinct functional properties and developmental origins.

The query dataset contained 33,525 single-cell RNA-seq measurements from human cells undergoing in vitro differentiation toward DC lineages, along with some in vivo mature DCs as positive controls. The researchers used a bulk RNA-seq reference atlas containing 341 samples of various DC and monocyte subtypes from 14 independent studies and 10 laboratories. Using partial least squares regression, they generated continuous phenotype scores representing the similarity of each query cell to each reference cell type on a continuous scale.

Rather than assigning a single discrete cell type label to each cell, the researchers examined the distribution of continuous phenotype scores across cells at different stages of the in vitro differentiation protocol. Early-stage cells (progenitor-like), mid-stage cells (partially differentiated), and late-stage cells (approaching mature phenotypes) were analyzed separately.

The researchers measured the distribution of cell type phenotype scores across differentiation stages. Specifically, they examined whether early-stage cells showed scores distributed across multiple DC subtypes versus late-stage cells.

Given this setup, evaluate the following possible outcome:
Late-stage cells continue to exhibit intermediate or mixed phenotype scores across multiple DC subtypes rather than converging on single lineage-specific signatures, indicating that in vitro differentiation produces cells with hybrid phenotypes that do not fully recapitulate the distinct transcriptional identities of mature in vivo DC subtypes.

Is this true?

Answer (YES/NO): NO